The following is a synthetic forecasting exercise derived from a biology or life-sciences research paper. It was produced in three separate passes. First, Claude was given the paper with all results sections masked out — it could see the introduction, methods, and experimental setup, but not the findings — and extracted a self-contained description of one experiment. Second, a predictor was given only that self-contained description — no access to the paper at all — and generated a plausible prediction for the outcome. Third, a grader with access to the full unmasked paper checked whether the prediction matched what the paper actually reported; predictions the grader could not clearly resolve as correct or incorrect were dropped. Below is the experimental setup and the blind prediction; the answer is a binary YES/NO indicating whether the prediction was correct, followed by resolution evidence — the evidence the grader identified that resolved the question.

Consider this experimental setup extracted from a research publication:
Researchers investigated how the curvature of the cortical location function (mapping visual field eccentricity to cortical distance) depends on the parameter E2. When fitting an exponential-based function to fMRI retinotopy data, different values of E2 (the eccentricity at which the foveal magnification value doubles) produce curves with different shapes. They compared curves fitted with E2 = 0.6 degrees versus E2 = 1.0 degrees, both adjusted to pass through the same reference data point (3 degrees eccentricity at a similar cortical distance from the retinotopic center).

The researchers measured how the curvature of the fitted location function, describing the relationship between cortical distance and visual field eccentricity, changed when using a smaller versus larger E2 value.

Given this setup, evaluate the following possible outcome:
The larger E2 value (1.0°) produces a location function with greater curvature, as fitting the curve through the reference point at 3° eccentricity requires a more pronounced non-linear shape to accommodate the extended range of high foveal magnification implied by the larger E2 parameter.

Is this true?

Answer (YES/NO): NO